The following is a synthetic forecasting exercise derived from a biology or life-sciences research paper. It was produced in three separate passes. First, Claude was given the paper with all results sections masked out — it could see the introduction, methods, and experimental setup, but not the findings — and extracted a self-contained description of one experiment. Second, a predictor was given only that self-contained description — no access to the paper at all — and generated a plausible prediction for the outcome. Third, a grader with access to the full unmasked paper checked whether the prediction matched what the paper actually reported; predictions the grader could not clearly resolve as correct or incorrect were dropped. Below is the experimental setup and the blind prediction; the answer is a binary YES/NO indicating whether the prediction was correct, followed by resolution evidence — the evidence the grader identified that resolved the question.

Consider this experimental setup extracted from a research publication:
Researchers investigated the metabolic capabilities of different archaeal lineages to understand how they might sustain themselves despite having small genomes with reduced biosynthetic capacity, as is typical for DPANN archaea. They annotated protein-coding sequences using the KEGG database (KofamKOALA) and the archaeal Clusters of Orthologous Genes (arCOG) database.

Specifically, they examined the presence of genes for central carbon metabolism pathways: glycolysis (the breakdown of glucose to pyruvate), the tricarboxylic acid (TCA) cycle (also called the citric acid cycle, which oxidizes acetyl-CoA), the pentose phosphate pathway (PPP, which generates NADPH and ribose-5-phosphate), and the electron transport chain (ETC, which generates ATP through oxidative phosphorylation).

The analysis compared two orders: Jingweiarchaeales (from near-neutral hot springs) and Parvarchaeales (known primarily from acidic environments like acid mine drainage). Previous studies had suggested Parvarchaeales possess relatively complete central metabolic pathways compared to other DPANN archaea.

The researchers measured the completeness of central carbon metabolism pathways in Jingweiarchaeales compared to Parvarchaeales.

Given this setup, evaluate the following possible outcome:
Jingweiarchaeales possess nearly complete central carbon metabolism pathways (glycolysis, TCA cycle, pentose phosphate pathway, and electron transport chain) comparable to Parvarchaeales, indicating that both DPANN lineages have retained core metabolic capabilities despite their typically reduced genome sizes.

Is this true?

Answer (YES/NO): NO